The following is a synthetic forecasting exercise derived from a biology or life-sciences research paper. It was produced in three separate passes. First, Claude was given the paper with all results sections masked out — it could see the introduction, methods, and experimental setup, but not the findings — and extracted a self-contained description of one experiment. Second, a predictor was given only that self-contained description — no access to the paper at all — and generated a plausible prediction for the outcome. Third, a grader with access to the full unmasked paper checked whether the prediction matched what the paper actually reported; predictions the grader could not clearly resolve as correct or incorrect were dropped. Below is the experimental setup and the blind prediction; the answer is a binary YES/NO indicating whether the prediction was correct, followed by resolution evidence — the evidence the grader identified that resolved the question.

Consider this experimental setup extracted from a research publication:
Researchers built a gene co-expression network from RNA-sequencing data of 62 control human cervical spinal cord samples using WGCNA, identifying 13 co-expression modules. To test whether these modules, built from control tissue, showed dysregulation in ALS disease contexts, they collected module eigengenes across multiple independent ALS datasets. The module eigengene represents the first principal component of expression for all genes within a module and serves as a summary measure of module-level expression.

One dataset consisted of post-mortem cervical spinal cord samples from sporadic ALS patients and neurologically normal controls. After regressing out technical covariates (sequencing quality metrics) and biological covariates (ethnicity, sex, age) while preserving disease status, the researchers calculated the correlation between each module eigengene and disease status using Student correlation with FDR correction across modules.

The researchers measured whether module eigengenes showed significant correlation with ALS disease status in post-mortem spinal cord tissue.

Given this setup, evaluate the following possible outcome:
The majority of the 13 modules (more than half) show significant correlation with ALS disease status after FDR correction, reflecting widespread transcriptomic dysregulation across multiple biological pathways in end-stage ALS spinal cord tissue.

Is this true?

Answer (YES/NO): NO